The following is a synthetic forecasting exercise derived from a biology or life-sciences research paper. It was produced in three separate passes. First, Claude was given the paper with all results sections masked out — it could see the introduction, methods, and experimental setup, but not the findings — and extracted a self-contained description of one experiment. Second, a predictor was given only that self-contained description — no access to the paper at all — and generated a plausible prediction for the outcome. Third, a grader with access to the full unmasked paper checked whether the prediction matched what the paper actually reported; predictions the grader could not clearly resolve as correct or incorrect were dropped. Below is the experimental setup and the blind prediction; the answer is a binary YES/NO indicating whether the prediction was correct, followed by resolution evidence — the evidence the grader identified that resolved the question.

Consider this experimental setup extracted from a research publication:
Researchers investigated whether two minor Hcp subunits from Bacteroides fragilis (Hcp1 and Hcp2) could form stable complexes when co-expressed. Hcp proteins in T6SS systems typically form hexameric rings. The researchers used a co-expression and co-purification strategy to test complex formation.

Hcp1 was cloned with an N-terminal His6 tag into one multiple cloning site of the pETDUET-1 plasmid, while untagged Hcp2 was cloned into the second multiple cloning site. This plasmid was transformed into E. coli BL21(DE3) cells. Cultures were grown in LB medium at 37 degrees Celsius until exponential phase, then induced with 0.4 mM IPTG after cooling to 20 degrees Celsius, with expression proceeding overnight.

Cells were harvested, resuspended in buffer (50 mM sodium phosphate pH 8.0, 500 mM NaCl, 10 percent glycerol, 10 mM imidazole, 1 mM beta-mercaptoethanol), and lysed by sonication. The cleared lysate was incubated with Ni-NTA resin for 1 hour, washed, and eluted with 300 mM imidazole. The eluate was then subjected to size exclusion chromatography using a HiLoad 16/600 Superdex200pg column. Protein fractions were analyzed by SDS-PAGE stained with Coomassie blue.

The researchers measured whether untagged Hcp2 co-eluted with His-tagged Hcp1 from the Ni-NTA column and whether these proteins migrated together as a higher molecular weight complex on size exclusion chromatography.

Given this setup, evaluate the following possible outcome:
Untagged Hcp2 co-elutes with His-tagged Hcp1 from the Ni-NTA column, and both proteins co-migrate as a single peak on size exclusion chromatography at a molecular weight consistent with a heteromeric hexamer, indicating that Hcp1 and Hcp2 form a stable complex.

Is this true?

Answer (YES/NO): YES